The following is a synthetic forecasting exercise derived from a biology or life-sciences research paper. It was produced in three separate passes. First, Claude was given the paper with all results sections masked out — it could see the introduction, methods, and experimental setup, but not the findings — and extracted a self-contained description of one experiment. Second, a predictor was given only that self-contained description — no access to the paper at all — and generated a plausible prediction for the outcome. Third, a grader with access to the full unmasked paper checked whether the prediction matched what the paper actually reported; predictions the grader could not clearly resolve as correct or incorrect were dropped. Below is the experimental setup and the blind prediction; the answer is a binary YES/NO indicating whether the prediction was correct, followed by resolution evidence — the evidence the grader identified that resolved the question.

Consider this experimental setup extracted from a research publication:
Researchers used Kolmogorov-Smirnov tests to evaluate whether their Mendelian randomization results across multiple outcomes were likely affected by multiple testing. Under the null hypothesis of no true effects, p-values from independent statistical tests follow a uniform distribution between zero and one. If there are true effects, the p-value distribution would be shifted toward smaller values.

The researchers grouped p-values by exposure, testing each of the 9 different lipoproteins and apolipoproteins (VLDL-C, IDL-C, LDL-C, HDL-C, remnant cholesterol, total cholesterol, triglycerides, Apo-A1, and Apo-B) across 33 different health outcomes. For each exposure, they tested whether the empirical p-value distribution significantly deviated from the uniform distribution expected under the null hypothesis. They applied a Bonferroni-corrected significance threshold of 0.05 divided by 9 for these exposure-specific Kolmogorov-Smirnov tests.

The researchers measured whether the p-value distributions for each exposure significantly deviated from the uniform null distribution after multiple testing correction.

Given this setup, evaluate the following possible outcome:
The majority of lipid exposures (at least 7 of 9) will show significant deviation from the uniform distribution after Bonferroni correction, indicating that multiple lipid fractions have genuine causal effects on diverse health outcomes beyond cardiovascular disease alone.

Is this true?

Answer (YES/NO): YES